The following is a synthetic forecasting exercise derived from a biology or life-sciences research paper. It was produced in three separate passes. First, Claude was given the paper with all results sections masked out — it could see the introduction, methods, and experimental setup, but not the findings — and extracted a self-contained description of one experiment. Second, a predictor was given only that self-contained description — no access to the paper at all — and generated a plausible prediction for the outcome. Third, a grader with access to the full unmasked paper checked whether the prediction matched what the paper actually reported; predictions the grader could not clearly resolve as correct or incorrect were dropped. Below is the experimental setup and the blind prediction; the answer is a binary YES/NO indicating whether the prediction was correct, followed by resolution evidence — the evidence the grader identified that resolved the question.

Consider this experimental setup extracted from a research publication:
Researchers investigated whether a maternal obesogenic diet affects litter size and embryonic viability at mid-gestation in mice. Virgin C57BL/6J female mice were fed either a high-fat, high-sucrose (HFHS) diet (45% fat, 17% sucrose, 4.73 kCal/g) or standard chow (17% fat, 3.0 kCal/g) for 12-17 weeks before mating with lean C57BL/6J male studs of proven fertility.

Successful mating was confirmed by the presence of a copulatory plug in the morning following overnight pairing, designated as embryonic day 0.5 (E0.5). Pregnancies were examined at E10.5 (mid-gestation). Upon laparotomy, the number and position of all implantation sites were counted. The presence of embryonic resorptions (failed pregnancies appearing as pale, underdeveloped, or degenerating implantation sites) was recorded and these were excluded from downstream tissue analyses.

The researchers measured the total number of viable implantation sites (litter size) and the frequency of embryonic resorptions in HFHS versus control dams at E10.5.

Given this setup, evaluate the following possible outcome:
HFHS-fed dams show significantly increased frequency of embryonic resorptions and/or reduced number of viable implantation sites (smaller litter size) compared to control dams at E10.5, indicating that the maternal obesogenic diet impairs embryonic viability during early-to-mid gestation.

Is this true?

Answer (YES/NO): NO